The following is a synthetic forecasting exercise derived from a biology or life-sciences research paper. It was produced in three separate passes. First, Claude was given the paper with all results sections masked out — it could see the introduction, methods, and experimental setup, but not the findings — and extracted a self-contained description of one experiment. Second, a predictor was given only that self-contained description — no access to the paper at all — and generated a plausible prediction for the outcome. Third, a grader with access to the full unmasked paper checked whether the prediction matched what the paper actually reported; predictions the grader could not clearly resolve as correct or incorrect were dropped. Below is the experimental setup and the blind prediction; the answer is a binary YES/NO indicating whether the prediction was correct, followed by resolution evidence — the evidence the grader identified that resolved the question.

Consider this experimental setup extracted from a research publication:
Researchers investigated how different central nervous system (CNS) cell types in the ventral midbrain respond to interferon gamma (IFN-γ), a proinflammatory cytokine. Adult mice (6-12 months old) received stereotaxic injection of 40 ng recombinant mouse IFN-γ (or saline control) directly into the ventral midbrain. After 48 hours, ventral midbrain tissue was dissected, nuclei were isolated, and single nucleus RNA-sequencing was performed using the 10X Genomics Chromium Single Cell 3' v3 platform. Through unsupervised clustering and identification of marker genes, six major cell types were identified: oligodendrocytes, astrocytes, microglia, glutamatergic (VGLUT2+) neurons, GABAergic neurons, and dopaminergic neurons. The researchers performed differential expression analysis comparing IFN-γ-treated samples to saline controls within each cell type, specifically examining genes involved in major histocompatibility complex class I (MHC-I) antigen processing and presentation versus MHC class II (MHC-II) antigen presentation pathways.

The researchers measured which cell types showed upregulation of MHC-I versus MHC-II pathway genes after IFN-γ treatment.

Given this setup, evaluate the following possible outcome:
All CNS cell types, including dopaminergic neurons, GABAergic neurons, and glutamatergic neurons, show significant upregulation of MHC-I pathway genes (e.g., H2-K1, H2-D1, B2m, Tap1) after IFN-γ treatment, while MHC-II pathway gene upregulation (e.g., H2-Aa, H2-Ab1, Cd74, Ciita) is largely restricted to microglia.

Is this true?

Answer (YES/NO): YES